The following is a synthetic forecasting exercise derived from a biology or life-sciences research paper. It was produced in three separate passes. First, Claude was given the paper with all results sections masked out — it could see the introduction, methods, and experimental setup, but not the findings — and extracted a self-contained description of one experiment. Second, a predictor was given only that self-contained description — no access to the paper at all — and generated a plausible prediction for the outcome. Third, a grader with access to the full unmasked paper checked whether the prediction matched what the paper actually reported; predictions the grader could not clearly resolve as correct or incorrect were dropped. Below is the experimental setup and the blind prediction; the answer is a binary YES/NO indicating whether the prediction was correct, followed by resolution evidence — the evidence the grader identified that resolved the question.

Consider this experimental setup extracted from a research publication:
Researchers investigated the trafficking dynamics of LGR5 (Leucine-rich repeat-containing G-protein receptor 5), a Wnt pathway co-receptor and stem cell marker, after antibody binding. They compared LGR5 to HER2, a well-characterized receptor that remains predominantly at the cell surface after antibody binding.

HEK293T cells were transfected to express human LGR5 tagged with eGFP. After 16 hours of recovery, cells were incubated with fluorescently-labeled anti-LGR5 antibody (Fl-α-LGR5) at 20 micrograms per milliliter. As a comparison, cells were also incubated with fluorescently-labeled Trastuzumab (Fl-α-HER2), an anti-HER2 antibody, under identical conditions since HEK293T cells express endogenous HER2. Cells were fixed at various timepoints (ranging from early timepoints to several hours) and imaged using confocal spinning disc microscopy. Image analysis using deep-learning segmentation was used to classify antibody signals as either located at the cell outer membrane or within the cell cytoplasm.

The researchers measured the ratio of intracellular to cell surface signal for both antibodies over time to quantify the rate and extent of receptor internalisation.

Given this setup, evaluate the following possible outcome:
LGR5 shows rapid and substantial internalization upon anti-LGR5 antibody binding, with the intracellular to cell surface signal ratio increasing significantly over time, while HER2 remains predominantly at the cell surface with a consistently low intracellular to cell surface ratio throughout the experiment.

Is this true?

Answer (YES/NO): YES